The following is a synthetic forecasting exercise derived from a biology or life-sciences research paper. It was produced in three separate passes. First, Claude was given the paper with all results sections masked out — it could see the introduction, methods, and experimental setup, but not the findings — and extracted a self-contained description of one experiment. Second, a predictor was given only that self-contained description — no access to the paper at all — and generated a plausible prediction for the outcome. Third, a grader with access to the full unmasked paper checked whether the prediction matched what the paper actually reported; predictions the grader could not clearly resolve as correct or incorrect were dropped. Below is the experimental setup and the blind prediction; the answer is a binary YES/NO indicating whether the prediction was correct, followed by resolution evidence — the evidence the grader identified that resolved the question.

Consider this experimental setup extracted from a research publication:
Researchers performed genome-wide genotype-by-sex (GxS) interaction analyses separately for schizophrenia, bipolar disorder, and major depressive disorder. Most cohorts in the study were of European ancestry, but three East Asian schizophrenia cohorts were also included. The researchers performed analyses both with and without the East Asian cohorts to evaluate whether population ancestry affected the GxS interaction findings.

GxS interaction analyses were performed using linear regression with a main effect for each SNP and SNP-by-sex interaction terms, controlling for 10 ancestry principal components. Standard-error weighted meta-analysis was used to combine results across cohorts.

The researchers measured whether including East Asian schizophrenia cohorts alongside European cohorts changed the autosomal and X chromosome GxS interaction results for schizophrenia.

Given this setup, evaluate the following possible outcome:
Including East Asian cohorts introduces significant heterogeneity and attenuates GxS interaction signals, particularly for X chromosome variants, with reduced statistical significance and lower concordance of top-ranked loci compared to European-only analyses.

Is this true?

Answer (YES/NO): NO